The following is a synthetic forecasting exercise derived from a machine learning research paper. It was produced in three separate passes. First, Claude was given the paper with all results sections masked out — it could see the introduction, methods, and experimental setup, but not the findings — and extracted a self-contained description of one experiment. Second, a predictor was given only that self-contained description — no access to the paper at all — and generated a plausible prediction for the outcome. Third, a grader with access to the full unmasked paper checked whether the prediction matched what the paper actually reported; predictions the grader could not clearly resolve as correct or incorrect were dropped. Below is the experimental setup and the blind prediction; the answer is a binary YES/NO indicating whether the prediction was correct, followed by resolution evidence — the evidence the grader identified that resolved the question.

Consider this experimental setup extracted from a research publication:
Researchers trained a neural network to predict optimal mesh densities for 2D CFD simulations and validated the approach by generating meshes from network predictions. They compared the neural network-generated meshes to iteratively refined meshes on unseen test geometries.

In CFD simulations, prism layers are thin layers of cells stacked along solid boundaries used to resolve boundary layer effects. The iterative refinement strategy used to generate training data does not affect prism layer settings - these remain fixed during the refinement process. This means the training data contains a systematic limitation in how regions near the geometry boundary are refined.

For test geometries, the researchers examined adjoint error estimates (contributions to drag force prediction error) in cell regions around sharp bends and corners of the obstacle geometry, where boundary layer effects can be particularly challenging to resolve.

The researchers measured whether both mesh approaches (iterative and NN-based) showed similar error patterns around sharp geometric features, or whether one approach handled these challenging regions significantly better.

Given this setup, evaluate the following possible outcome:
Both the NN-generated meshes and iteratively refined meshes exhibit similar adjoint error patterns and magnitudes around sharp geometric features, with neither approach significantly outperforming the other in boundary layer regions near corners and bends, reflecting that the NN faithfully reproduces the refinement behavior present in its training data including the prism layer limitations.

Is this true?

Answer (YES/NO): YES